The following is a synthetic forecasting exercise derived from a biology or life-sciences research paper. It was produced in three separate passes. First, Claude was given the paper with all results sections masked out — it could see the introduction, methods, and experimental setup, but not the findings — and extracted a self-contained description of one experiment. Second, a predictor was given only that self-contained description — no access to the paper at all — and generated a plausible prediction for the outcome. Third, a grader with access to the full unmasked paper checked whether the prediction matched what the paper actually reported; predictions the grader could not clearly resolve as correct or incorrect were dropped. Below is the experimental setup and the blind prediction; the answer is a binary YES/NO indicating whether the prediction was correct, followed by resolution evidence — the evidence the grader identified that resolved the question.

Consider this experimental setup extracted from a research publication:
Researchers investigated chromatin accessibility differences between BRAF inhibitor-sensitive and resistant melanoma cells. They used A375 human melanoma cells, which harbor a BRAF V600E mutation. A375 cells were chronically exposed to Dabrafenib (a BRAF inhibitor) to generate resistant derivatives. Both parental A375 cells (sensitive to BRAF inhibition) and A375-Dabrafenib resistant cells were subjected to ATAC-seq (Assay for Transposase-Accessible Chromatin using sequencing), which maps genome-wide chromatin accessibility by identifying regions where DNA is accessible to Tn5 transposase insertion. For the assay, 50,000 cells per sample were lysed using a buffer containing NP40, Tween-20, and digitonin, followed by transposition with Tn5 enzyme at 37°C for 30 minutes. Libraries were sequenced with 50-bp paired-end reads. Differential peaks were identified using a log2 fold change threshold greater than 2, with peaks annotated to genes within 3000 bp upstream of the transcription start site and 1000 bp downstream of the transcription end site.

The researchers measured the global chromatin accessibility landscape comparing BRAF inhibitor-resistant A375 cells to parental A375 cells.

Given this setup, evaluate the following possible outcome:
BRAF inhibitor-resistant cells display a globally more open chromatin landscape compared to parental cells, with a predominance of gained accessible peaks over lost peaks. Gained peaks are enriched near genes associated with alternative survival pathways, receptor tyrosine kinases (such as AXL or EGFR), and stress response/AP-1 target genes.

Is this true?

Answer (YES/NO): NO